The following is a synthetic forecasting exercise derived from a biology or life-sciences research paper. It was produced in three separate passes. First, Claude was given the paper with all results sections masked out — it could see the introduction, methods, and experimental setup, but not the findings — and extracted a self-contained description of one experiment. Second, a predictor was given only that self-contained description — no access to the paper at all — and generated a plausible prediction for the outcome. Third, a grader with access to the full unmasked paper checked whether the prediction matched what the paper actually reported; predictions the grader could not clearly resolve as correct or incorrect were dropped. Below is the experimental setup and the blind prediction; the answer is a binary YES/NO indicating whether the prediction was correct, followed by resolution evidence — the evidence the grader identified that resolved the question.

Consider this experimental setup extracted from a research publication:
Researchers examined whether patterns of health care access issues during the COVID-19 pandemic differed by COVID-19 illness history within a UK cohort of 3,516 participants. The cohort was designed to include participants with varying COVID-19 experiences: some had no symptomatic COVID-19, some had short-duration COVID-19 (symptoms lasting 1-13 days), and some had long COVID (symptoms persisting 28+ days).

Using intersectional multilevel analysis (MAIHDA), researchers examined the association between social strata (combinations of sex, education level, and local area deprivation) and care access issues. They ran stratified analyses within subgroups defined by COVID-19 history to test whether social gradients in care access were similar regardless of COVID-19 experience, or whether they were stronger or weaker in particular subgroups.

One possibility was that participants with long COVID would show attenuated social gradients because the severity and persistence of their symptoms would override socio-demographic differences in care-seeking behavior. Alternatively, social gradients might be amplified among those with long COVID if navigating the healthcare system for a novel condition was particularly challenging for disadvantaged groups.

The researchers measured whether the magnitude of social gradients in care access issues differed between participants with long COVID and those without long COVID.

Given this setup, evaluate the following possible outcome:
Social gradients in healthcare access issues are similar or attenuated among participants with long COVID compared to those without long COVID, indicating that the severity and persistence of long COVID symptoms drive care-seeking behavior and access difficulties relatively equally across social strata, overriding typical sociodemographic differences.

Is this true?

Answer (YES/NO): NO